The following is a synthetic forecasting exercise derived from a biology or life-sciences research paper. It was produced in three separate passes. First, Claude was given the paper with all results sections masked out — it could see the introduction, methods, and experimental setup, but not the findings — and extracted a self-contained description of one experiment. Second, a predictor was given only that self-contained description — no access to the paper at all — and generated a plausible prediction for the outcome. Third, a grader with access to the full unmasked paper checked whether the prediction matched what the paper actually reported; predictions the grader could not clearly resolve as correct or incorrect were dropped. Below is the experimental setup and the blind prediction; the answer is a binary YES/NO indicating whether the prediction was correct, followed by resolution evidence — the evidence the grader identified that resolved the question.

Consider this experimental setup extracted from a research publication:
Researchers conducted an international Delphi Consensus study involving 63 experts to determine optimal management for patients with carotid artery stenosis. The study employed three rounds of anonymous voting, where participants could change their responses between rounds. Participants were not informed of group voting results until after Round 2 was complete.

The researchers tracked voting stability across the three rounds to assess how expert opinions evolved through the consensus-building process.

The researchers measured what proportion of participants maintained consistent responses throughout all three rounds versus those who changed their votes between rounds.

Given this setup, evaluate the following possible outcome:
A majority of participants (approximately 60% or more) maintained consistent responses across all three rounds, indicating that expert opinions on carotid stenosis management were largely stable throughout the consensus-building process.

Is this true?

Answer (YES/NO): NO